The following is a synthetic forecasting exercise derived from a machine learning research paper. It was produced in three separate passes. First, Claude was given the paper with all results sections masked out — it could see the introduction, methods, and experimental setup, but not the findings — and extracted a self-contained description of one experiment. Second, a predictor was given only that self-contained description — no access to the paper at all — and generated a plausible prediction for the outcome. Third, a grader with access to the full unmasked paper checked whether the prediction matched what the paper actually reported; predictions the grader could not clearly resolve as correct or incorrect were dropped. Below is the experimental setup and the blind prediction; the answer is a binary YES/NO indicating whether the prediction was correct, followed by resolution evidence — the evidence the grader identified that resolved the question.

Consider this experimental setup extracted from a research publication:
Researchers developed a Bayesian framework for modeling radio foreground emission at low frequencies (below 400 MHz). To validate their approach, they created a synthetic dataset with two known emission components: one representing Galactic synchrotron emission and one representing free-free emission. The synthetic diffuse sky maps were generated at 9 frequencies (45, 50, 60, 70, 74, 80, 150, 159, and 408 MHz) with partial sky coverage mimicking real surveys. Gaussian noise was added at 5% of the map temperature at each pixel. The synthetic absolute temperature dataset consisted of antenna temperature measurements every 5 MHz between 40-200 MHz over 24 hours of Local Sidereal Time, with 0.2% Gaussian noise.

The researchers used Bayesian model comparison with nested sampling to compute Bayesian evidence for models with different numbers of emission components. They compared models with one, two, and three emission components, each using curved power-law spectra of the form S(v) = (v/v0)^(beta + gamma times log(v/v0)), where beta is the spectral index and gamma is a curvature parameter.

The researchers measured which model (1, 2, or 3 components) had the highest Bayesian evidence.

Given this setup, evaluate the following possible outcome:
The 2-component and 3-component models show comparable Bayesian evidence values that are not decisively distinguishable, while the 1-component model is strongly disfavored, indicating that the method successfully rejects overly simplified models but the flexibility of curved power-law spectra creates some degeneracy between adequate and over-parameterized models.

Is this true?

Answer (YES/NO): NO